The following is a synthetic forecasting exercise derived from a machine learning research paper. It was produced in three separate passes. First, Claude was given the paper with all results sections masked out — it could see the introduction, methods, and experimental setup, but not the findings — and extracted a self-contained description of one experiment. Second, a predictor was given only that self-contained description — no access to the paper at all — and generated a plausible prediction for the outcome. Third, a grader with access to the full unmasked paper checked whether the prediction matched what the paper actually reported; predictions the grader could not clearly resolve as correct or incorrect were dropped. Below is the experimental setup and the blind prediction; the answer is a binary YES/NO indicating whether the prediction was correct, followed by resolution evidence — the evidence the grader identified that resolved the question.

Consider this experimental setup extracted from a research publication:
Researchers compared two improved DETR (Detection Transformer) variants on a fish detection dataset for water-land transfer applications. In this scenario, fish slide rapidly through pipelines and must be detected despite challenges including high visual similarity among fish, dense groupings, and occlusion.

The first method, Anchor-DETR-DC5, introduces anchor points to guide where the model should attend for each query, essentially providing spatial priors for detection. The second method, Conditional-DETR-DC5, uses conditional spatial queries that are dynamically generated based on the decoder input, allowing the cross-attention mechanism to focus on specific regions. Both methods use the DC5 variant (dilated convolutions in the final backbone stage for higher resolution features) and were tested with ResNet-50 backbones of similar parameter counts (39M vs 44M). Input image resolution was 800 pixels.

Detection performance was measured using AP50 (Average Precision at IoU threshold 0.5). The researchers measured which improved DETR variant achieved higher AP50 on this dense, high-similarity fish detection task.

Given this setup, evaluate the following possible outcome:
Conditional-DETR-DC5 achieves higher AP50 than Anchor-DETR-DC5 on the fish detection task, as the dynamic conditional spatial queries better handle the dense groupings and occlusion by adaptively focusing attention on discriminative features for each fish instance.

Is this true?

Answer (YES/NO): YES